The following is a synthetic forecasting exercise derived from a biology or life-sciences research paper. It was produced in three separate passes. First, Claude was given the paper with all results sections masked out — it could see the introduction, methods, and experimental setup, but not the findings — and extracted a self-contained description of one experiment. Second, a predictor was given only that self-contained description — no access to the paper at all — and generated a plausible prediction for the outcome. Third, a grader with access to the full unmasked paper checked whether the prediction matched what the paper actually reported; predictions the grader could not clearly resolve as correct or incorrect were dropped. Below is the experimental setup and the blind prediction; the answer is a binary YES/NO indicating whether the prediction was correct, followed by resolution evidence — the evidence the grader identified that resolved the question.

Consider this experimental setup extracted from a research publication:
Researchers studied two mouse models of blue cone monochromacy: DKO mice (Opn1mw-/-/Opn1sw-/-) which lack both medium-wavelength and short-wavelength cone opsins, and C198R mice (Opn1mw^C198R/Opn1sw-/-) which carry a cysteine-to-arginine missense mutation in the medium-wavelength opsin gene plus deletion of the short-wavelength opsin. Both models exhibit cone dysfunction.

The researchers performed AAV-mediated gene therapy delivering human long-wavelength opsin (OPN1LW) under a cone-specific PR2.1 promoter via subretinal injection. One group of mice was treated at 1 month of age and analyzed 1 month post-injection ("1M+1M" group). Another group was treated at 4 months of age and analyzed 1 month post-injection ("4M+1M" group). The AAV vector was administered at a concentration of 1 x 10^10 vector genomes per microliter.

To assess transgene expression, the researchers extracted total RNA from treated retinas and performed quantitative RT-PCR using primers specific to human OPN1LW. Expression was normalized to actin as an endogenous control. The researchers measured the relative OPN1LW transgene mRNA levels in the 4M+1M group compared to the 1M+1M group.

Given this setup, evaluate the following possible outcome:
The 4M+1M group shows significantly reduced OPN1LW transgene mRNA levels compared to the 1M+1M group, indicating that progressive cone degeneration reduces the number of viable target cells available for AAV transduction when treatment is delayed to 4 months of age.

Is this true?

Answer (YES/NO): NO